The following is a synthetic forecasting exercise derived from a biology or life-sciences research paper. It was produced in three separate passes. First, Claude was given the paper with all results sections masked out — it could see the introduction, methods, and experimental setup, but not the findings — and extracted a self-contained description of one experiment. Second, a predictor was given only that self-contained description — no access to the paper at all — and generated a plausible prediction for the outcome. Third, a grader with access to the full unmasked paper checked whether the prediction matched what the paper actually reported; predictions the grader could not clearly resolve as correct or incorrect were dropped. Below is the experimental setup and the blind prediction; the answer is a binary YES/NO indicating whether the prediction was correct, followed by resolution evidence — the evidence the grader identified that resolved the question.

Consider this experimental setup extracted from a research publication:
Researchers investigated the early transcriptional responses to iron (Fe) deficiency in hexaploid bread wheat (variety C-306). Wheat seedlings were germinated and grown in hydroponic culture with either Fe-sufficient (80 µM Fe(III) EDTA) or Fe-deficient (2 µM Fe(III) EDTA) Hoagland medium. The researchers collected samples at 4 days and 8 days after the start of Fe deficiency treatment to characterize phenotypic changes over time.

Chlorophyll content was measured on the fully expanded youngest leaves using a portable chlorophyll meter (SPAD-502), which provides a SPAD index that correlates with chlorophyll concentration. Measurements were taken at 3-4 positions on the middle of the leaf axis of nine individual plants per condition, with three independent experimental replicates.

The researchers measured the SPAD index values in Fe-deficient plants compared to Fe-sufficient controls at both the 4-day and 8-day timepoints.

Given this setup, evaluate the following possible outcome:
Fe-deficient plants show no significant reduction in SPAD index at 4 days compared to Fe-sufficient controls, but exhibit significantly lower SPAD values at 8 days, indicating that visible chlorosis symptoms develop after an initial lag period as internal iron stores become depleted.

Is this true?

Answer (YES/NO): YES